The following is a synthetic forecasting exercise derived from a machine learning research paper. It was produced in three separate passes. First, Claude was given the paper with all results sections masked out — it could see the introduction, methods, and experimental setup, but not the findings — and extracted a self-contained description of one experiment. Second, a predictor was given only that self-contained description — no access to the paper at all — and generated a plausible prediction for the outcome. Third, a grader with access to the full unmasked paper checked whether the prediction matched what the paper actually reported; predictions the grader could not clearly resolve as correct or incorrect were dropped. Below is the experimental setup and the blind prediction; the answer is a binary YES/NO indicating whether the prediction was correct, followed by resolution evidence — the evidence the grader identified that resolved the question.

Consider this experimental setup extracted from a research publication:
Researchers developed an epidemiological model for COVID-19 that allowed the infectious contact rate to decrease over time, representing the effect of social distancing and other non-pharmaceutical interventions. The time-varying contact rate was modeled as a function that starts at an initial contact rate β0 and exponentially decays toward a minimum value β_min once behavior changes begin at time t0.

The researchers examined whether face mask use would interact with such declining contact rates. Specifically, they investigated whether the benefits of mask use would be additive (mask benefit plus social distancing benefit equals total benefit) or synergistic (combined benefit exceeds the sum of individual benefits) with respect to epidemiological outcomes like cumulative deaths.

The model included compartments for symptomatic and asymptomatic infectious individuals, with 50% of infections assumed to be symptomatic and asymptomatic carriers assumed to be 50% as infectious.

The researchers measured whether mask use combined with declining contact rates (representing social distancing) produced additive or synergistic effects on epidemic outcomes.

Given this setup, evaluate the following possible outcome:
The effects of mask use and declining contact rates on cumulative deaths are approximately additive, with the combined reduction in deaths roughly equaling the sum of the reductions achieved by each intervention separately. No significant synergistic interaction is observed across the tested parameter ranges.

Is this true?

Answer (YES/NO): NO